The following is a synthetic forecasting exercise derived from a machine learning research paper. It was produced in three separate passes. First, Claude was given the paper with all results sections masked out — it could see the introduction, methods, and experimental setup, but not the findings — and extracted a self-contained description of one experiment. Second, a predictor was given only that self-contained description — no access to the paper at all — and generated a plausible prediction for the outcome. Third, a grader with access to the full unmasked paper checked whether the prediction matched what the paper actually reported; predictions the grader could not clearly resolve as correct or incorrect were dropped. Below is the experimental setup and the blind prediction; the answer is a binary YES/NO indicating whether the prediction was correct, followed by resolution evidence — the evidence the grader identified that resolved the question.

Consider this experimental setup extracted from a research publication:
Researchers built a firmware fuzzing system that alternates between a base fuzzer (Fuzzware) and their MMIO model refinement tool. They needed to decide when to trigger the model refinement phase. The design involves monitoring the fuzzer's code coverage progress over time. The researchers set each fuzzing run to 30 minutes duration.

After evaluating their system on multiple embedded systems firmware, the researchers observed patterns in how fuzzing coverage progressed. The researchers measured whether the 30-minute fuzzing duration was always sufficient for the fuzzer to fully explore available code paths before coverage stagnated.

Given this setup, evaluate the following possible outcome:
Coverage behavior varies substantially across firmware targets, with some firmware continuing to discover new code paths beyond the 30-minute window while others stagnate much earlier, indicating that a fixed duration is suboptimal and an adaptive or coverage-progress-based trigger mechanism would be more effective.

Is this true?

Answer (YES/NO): YES